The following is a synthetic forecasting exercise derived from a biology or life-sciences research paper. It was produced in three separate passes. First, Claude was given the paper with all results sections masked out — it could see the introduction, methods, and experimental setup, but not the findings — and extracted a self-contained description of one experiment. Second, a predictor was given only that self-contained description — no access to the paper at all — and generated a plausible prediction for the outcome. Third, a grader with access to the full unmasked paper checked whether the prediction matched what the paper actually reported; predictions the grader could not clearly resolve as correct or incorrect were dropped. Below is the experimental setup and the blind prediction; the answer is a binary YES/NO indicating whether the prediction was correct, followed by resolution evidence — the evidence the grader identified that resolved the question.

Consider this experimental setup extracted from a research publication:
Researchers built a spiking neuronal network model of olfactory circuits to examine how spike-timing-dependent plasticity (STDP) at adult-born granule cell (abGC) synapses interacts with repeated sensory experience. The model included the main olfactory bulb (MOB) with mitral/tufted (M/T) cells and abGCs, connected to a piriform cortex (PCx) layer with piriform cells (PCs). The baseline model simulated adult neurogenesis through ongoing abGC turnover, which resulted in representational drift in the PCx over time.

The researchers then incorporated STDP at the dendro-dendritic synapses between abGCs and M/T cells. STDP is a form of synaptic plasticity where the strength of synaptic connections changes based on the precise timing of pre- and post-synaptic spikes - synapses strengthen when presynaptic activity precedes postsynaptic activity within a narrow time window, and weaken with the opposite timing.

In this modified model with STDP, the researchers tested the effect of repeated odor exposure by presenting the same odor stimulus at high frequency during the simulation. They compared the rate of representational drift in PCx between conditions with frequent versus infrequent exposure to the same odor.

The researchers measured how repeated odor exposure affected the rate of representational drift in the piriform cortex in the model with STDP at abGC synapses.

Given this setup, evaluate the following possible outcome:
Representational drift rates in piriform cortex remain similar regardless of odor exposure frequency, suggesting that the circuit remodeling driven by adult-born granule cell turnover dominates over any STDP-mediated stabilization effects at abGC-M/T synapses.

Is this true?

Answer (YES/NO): NO